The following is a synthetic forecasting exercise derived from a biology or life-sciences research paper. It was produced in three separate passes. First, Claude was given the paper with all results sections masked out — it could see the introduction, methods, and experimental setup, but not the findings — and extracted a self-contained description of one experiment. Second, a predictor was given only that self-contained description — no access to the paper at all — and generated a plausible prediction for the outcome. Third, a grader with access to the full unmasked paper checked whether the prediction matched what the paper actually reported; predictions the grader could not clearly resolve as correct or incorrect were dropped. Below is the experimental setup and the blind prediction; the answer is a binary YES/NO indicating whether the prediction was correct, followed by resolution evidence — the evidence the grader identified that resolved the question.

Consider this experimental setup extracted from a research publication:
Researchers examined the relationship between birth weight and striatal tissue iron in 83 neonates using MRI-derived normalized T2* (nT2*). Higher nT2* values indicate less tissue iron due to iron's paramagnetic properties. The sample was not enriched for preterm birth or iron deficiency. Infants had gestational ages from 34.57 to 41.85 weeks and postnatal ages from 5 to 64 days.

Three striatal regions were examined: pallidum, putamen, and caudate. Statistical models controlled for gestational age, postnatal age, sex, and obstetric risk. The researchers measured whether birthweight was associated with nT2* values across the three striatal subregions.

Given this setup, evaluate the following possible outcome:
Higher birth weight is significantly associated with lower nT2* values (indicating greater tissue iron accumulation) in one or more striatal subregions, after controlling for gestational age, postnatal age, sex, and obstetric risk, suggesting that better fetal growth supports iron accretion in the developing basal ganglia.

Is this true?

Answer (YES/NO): NO